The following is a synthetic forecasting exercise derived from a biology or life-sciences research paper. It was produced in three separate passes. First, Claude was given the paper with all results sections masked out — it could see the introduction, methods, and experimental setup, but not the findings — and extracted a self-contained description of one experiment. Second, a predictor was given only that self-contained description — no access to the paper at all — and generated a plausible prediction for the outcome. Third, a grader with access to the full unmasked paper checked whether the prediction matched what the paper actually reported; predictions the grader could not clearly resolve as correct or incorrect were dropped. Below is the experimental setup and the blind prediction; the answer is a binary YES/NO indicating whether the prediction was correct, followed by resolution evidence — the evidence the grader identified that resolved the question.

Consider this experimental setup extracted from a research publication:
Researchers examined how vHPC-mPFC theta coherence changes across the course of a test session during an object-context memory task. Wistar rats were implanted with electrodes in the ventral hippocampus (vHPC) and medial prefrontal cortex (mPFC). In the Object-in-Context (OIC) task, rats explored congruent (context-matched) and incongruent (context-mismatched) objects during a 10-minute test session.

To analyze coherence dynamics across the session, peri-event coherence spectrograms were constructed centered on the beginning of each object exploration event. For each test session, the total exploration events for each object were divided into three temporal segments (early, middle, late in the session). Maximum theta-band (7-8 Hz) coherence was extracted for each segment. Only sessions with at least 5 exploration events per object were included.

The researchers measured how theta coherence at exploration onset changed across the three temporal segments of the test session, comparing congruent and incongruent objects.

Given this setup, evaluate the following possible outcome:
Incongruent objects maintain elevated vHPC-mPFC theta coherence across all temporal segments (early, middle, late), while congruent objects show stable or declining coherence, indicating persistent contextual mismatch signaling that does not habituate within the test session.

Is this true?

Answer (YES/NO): NO